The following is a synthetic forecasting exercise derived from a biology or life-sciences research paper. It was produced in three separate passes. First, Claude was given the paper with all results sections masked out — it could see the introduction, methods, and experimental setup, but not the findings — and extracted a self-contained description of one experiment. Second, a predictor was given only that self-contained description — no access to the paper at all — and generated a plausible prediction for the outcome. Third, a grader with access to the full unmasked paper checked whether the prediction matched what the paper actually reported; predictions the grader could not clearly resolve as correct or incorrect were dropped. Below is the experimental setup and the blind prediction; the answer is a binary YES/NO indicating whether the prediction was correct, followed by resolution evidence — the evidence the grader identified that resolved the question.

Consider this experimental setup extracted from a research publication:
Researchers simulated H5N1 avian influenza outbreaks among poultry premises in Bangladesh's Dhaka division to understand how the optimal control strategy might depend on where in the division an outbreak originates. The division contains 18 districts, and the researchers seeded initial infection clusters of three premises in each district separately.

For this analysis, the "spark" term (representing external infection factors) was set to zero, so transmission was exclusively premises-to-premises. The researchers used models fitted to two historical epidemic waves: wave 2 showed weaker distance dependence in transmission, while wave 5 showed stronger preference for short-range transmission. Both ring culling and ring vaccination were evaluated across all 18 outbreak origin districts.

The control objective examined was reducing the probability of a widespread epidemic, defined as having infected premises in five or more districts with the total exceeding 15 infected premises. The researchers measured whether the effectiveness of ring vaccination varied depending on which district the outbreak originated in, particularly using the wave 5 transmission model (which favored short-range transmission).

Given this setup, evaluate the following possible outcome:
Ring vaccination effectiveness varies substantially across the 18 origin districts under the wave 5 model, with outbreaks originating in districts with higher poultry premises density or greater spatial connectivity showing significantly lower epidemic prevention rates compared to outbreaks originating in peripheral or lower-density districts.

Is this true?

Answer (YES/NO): NO